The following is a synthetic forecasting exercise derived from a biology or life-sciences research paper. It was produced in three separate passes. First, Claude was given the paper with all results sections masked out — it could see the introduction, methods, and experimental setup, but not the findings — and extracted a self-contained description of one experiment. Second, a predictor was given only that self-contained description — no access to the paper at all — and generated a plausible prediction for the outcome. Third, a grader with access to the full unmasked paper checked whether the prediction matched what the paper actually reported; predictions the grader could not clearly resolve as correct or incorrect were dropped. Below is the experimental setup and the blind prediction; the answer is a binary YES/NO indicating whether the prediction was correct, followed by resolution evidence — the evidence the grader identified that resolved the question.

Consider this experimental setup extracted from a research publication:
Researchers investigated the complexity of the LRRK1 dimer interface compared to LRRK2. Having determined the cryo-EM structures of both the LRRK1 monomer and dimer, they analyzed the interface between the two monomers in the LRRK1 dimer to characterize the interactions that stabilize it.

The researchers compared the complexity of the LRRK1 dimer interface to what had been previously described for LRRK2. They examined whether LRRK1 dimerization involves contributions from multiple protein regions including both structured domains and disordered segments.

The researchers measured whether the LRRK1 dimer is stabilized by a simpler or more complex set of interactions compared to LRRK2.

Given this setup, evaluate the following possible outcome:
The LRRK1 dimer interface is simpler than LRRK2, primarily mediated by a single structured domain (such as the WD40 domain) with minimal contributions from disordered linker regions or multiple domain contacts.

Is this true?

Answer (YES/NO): NO